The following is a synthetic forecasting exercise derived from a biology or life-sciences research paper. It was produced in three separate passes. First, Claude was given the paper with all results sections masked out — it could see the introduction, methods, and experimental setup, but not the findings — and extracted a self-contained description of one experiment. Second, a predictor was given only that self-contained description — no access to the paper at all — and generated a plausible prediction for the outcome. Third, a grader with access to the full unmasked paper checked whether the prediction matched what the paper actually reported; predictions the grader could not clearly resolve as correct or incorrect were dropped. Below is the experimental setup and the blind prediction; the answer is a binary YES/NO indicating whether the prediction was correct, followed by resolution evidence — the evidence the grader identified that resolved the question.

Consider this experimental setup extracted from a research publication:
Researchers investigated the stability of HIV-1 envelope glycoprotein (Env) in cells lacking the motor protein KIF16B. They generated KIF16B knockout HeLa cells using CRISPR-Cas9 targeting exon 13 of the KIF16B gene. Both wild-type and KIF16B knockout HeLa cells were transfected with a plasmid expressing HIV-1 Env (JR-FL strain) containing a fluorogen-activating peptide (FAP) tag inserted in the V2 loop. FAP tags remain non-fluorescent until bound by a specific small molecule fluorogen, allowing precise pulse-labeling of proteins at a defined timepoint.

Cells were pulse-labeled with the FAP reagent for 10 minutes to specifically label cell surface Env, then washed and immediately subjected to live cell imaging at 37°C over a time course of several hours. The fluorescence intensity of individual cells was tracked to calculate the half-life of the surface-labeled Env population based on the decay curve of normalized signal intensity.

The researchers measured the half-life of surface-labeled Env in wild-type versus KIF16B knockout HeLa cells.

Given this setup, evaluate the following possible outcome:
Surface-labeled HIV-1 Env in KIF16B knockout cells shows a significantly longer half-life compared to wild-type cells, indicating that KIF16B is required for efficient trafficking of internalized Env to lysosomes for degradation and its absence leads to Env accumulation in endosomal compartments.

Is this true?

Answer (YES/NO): NO